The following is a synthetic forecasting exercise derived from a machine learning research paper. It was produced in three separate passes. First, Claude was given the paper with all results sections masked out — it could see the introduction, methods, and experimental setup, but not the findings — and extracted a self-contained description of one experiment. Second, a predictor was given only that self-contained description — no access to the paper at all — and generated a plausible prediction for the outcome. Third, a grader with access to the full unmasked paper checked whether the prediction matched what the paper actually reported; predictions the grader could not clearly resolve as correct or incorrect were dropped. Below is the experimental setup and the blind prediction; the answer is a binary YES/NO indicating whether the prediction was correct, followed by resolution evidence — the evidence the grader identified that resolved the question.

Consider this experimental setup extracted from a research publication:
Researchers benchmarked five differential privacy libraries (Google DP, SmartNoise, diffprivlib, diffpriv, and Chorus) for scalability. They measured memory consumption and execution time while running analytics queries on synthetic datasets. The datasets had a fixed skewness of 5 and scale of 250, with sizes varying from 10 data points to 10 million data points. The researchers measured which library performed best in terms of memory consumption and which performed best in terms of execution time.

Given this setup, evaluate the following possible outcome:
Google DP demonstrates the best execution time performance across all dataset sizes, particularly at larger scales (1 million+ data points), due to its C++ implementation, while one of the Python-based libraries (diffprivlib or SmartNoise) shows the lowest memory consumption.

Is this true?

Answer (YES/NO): NO